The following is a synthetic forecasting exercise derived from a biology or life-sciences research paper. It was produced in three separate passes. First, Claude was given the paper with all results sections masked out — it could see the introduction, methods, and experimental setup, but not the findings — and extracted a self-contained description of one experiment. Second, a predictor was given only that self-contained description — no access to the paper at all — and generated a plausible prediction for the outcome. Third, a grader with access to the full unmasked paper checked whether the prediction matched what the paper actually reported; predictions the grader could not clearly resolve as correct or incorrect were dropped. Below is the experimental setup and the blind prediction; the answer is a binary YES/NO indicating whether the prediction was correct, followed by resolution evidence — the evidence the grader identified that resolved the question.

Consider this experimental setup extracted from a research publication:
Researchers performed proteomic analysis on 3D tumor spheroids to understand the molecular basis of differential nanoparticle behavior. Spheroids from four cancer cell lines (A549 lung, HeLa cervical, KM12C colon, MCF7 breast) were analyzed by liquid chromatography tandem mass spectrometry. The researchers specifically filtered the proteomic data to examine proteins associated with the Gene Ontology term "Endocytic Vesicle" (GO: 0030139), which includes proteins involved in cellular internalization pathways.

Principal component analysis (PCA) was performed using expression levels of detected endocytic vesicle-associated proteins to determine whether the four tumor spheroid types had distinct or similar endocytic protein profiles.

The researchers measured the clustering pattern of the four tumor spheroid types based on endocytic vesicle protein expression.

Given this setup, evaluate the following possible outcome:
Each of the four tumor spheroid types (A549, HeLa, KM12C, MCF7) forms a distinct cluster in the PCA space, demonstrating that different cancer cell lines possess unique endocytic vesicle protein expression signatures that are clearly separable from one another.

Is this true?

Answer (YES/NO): NO